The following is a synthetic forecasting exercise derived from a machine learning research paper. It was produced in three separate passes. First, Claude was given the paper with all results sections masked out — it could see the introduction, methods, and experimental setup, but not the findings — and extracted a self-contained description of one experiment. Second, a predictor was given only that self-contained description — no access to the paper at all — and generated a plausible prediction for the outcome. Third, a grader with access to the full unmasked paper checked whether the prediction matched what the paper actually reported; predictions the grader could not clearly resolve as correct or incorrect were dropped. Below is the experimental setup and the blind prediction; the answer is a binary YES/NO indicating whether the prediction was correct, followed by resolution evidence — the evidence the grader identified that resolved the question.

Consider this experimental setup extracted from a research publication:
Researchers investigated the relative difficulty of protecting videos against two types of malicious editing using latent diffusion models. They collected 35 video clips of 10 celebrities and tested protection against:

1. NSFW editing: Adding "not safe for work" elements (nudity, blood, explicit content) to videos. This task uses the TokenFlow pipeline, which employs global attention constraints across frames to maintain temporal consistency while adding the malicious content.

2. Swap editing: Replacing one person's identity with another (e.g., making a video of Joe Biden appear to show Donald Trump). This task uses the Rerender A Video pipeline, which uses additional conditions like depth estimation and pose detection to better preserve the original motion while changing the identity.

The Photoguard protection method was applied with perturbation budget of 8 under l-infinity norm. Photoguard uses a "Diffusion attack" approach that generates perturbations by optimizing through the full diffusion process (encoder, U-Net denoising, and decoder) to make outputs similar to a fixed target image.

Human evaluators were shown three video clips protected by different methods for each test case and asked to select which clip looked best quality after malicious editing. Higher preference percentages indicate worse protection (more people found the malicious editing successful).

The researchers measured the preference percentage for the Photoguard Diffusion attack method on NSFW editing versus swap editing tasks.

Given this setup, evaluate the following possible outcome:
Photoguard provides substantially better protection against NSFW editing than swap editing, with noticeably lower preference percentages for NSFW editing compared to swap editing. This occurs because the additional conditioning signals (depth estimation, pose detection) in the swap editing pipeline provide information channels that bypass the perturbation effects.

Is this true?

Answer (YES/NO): NO